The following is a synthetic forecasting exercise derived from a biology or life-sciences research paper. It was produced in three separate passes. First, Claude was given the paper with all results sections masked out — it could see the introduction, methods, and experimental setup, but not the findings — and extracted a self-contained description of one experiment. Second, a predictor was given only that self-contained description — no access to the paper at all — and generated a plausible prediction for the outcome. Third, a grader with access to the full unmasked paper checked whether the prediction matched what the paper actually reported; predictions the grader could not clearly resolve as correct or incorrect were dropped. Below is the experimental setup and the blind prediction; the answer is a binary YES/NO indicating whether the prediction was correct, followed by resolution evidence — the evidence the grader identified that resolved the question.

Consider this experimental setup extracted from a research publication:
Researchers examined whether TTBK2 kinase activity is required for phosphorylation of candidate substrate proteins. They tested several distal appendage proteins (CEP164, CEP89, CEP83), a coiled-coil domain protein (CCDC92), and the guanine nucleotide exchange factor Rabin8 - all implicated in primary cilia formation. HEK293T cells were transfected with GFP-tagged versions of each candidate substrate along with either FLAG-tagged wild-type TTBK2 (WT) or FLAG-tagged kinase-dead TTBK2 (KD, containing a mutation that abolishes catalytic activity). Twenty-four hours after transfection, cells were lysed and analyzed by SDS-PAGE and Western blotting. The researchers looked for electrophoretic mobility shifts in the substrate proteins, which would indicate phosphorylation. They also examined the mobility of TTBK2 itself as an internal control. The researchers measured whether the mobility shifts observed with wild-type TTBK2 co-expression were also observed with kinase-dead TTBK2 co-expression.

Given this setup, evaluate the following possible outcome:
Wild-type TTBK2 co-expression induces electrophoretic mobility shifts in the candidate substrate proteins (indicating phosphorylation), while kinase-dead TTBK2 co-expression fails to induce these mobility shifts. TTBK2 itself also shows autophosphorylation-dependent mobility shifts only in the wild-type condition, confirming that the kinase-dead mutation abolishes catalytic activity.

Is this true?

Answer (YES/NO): YES